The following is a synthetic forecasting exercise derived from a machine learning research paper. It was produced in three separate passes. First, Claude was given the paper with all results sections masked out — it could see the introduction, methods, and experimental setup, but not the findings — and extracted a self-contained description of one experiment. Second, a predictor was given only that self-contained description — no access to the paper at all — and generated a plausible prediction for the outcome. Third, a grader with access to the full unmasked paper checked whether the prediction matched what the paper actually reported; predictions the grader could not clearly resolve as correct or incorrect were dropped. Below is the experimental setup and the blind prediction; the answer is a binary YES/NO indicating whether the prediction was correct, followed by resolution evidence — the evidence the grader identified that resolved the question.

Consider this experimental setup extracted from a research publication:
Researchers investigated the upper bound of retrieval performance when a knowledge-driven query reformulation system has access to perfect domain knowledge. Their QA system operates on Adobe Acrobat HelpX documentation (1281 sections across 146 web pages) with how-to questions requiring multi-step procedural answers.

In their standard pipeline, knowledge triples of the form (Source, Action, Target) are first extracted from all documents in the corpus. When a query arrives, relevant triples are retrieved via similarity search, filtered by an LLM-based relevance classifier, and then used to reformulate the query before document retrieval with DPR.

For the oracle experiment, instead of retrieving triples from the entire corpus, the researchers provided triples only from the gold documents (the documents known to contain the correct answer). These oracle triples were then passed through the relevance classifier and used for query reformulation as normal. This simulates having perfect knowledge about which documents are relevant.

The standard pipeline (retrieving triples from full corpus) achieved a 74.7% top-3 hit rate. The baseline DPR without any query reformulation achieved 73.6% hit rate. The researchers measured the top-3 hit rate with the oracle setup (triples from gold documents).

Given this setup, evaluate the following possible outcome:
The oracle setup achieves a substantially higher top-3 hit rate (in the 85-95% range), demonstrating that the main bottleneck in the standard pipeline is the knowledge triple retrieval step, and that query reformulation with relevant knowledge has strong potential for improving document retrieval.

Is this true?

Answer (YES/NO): NO